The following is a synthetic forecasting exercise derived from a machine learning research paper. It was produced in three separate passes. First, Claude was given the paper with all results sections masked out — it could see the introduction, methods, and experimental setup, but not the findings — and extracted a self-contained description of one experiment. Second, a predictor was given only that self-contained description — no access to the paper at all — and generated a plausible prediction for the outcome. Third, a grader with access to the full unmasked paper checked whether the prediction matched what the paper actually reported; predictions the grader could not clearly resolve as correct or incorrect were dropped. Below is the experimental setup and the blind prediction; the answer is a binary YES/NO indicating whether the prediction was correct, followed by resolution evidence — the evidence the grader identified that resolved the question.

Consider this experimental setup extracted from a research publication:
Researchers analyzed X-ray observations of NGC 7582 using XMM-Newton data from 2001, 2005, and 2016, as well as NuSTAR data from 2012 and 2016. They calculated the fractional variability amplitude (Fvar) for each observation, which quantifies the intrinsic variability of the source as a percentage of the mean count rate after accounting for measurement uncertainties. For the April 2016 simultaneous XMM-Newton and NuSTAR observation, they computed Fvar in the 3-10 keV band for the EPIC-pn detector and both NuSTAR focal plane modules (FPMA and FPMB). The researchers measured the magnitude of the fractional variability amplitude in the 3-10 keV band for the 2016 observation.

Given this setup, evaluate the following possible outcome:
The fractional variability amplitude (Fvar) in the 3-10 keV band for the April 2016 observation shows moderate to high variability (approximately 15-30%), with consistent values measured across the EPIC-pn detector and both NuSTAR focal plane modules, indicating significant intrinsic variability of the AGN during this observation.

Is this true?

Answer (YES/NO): YES